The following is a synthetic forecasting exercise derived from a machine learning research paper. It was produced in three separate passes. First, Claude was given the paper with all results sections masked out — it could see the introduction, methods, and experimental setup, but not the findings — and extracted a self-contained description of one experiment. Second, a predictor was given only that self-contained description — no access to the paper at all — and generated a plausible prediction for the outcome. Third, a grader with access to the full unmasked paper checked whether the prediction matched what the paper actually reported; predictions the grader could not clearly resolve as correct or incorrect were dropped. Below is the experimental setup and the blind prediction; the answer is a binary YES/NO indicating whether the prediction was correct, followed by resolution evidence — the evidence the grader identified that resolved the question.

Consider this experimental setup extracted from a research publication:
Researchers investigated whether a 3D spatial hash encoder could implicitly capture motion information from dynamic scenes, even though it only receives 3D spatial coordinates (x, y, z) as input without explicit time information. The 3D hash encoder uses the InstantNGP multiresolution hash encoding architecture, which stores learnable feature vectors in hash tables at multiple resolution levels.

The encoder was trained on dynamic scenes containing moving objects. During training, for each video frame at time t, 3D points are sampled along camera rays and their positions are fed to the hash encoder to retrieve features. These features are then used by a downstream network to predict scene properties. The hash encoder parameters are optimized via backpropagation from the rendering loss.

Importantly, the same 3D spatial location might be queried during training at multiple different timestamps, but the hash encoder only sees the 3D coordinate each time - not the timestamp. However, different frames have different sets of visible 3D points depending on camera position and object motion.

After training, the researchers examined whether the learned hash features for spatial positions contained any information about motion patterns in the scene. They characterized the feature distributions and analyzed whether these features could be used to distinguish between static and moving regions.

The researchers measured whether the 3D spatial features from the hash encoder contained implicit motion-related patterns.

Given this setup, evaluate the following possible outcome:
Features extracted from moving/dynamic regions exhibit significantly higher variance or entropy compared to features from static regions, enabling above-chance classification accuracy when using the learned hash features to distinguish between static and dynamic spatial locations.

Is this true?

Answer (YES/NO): NO